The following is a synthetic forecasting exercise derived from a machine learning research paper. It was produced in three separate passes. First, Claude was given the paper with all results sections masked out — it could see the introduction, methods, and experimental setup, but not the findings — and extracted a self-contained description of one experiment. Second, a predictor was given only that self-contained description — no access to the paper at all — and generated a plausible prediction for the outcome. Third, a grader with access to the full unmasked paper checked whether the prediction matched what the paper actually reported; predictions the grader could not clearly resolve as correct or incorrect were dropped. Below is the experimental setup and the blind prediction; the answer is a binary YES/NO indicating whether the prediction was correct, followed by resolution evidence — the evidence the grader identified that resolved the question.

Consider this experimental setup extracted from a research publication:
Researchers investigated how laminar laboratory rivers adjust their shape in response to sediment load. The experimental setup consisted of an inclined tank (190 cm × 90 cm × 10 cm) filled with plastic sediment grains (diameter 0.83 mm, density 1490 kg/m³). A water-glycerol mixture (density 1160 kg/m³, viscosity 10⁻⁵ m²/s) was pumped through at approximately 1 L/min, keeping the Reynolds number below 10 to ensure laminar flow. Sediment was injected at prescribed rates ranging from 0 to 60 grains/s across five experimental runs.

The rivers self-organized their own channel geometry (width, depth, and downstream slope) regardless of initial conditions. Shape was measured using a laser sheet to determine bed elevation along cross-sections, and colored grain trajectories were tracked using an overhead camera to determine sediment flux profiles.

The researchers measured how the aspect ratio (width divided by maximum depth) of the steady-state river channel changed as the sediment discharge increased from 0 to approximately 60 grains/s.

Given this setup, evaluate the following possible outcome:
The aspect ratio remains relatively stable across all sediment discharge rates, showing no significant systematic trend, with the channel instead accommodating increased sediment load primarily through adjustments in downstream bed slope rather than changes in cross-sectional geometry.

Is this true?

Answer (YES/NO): NO